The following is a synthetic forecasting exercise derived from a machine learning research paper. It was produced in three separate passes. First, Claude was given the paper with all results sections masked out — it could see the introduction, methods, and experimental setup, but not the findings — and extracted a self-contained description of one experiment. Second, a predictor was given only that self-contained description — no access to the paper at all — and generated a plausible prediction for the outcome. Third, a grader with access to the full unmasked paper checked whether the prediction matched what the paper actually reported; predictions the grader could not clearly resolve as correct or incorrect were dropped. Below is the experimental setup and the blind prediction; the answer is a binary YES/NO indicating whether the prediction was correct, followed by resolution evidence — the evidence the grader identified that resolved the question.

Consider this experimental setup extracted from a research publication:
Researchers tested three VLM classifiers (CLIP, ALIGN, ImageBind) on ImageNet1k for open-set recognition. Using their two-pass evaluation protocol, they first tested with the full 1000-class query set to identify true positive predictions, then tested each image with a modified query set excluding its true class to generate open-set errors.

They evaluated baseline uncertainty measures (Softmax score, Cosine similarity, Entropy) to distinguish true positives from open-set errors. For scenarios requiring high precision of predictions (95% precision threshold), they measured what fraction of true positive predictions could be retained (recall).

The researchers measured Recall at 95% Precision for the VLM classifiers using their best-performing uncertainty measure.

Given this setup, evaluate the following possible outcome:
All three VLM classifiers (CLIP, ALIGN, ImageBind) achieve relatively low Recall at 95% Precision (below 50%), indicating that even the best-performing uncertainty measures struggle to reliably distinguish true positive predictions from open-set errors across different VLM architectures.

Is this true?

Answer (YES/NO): YES